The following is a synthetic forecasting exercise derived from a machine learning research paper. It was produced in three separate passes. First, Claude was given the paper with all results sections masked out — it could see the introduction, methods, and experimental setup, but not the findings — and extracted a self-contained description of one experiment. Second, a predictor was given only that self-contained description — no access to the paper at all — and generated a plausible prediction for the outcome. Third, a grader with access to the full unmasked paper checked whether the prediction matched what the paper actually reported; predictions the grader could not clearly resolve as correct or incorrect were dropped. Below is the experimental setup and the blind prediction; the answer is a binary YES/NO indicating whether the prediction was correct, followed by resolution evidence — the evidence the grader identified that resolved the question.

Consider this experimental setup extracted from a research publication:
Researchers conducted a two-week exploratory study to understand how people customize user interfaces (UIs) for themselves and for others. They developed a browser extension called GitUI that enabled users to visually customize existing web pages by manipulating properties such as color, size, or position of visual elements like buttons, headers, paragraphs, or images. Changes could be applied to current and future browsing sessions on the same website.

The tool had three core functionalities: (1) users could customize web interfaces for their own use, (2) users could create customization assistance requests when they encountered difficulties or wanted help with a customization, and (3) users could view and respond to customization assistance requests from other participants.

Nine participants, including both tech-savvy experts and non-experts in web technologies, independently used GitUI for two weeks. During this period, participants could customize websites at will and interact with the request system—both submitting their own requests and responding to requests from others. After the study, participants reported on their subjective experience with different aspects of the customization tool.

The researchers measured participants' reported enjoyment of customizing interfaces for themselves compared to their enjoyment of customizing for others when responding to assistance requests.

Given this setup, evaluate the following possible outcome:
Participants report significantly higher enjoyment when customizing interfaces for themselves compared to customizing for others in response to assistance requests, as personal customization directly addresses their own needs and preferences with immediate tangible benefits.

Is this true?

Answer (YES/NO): NO